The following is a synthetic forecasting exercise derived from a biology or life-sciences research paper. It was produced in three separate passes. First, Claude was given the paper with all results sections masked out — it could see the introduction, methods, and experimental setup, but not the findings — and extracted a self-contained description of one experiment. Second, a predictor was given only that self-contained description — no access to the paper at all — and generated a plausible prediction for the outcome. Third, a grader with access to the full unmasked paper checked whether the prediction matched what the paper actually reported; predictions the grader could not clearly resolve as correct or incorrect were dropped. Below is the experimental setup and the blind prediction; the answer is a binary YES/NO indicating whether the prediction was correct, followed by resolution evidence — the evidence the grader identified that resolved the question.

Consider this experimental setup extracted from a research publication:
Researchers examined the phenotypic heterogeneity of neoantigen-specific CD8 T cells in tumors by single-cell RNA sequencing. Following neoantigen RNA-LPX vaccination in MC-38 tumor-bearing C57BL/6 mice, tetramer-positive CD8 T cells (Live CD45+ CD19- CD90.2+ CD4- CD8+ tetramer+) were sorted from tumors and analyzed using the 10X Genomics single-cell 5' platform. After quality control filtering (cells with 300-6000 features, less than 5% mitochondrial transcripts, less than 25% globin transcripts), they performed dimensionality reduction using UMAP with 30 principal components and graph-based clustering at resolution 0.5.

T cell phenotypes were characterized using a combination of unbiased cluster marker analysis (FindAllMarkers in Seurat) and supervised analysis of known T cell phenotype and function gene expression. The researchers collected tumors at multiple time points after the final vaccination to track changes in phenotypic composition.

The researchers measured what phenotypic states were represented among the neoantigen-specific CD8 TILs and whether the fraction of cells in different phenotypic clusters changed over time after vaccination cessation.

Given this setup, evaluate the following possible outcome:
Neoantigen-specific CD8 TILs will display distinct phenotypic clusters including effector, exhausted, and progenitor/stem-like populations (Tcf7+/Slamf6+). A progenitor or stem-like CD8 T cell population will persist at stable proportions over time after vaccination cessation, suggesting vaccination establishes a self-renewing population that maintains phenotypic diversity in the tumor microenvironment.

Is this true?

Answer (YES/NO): NO